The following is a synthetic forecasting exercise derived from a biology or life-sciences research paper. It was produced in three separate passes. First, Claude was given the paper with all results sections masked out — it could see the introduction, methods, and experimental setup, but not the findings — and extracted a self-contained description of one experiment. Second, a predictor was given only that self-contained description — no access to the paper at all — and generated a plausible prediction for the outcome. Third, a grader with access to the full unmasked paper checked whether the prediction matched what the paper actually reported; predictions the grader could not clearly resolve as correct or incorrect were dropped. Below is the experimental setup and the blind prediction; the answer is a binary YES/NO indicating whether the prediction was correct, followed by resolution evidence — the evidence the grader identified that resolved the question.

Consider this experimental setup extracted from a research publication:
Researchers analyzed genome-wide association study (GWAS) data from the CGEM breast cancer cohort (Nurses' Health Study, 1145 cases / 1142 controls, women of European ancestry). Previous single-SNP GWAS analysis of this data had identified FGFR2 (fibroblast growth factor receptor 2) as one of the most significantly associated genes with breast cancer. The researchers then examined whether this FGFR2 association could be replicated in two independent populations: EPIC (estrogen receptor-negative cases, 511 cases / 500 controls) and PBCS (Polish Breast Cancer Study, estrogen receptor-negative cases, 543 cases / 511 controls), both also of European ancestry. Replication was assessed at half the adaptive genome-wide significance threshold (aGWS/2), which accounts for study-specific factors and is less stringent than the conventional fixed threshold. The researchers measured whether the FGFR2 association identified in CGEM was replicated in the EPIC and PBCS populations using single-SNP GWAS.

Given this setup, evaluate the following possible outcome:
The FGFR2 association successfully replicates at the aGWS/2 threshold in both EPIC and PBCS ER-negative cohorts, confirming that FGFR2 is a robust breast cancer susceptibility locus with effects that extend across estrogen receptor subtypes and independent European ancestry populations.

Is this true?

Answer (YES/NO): NO